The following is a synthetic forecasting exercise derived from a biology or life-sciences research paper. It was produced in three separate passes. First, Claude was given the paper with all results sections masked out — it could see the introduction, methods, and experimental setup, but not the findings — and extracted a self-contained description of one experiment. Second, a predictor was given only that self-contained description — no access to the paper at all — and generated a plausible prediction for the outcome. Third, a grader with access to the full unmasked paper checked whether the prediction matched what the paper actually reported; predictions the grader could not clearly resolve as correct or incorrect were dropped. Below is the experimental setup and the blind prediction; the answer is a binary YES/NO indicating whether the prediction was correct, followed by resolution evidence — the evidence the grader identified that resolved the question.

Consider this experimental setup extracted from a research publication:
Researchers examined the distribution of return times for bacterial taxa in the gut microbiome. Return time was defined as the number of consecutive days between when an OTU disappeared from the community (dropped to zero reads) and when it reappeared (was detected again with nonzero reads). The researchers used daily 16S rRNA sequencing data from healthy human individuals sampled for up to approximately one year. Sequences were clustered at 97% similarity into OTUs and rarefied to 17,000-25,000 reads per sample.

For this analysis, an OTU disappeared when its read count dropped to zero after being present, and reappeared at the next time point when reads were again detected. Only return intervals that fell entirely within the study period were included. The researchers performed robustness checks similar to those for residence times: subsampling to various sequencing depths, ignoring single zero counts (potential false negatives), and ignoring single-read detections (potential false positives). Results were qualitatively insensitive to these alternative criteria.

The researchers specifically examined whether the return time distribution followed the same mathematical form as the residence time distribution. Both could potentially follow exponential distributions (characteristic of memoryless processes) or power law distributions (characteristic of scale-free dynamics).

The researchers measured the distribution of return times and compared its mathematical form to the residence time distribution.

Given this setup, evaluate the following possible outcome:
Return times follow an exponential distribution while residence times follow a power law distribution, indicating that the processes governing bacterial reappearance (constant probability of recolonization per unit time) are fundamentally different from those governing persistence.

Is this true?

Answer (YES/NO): NO